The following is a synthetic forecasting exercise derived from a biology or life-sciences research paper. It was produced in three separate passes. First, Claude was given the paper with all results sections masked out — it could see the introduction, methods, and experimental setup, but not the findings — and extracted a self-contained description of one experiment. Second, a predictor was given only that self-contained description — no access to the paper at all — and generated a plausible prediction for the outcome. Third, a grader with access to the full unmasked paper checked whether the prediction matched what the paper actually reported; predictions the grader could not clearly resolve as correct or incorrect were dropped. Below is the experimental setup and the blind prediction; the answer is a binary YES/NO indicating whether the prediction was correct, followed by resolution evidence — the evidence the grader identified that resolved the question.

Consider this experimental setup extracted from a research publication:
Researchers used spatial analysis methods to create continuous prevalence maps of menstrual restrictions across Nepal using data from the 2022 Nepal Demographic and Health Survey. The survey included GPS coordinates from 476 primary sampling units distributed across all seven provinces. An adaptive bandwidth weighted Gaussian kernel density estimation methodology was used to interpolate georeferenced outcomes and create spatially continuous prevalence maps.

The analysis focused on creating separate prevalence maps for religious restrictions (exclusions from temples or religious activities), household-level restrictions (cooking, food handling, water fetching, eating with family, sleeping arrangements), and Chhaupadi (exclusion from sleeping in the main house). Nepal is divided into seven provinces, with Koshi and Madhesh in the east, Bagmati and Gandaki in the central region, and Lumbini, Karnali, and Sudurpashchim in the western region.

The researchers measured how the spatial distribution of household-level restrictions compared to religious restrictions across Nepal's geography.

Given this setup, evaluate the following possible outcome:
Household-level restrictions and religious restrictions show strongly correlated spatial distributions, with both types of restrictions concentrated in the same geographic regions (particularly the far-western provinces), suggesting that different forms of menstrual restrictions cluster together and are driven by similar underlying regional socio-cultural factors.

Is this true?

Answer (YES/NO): NO